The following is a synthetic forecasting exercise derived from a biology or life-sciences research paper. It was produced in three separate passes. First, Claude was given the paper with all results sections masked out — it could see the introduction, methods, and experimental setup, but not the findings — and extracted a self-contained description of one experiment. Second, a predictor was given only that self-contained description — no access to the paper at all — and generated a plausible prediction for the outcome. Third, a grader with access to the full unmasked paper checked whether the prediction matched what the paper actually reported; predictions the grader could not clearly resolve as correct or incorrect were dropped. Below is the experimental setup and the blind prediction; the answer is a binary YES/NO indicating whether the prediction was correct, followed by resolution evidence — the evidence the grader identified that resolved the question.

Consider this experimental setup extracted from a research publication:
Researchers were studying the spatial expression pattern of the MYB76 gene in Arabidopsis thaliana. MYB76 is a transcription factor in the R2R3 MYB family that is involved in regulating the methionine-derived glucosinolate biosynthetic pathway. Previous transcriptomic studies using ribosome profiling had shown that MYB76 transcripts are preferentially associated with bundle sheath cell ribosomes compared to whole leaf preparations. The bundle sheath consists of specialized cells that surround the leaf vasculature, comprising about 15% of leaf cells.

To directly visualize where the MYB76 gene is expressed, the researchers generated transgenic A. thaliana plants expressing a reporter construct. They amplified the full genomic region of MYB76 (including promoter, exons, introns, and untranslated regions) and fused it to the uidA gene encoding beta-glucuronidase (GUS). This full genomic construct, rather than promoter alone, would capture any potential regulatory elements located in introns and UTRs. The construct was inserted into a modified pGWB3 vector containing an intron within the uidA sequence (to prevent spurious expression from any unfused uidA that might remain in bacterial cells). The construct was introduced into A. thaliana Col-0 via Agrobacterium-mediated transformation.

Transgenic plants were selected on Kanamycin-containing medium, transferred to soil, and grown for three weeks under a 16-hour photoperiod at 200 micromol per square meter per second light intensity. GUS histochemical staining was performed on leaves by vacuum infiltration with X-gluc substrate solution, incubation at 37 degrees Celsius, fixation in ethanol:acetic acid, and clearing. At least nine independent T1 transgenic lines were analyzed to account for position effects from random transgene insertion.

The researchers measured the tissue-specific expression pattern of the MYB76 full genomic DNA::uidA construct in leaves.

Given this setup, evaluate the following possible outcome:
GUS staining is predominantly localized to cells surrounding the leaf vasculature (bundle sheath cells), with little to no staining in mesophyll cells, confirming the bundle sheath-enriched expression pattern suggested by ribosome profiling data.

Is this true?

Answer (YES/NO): YES